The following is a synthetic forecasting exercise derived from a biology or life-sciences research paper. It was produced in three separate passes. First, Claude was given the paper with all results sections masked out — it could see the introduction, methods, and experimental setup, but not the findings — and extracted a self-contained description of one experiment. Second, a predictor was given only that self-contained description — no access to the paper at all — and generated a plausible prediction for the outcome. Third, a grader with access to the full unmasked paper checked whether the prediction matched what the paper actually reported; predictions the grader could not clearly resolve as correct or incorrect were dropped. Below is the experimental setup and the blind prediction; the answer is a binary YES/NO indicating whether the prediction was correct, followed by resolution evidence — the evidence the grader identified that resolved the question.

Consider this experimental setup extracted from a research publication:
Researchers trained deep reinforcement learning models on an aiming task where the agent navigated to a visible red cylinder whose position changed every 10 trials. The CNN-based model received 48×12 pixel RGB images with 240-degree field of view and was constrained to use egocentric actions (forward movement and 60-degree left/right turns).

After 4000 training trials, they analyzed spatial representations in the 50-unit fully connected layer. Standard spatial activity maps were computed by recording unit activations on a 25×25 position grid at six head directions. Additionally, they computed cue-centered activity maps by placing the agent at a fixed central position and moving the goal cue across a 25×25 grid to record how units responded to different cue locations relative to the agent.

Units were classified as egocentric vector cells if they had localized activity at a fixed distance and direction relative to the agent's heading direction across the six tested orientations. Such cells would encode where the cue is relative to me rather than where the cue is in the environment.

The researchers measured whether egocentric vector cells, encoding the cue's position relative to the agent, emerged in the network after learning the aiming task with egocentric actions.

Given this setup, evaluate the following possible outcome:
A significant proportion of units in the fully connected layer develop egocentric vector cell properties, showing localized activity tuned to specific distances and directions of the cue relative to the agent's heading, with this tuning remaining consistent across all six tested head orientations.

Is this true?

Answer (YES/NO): YES